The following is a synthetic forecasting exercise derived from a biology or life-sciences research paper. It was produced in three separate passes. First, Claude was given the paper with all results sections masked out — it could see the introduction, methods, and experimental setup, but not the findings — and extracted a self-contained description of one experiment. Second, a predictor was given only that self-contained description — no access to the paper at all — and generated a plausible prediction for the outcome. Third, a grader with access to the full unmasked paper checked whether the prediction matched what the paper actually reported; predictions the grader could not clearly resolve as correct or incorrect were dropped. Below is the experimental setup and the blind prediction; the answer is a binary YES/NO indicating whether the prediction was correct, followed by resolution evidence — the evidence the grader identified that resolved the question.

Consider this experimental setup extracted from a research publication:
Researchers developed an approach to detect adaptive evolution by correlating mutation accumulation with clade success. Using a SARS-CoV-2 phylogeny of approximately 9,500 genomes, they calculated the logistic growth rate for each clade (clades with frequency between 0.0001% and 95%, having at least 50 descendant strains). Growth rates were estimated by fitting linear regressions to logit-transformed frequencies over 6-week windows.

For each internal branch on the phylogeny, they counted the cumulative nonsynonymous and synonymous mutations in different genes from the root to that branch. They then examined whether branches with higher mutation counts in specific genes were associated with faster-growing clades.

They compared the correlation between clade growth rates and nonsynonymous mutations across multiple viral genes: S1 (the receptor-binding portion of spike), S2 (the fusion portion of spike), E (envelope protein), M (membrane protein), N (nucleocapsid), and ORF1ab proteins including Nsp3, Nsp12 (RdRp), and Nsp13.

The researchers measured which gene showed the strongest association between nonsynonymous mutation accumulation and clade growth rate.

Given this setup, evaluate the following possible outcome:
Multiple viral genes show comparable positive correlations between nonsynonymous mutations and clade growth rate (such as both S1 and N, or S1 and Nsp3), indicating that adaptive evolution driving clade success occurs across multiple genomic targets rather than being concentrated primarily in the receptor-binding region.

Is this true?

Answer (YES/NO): NO